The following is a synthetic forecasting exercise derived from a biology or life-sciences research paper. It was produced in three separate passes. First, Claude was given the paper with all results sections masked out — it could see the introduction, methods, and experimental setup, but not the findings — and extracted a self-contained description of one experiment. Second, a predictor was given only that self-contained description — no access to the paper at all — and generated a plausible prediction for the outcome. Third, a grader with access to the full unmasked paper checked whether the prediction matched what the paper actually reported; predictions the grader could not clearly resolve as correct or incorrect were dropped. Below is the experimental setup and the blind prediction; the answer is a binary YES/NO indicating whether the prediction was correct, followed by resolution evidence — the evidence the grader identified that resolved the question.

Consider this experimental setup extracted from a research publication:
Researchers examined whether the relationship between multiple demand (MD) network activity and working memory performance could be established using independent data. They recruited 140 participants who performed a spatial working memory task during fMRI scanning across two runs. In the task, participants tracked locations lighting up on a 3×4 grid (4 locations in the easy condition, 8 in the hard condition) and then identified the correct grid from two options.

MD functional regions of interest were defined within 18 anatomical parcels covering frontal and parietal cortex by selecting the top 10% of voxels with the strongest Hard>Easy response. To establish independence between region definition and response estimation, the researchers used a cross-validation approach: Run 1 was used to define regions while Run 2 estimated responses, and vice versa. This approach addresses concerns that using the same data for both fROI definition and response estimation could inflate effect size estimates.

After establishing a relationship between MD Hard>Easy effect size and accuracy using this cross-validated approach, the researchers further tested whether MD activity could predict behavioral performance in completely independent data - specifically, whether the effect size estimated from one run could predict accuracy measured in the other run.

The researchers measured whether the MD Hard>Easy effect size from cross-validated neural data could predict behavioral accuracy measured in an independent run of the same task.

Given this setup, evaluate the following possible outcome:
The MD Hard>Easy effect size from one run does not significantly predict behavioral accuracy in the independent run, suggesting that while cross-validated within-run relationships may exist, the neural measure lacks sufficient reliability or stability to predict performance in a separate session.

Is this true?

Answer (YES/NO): NO